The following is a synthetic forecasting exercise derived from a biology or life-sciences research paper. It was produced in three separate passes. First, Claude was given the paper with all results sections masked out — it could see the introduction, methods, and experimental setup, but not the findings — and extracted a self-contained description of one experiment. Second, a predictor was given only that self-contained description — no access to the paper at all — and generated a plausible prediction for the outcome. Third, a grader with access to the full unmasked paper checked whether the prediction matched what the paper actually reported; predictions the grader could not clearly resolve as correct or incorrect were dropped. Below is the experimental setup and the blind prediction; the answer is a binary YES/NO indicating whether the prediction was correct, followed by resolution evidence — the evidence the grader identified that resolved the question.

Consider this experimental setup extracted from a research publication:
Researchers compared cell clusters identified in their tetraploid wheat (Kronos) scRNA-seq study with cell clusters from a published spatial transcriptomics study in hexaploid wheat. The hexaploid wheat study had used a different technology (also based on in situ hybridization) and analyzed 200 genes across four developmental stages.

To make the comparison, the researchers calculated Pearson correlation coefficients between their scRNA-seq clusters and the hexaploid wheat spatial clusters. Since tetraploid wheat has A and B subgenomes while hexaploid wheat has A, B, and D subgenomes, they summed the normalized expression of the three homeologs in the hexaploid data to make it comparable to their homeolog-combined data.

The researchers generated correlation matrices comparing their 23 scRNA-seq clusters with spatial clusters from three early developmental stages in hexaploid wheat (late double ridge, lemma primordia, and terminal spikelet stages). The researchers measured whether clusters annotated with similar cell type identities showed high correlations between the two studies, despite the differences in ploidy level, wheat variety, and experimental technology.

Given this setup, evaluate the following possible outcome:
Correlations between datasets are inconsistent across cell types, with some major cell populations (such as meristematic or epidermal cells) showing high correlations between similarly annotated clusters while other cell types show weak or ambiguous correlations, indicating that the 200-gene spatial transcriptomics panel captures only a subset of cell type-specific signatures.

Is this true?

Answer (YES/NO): NO